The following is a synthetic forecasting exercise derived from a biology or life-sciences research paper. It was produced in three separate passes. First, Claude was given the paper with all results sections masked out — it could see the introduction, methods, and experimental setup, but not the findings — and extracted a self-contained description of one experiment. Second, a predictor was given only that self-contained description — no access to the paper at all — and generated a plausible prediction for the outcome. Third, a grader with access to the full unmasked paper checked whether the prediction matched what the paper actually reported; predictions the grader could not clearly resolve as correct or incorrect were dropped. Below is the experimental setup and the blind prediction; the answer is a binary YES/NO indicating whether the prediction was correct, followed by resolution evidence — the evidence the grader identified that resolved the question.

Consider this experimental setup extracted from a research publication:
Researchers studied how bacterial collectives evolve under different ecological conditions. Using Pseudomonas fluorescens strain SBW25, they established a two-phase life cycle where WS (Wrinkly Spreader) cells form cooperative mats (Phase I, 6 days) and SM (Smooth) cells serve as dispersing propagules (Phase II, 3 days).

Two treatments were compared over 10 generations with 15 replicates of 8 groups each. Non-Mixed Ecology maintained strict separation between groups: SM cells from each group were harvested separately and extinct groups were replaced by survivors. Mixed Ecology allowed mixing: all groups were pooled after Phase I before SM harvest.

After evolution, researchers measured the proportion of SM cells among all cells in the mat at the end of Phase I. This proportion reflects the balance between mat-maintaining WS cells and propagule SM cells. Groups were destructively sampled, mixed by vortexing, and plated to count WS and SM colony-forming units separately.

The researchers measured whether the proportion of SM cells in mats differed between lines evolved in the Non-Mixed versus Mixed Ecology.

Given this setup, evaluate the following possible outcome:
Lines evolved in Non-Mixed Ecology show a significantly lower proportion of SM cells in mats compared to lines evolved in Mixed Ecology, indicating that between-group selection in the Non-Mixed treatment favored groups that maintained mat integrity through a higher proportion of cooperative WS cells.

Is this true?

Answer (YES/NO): NO